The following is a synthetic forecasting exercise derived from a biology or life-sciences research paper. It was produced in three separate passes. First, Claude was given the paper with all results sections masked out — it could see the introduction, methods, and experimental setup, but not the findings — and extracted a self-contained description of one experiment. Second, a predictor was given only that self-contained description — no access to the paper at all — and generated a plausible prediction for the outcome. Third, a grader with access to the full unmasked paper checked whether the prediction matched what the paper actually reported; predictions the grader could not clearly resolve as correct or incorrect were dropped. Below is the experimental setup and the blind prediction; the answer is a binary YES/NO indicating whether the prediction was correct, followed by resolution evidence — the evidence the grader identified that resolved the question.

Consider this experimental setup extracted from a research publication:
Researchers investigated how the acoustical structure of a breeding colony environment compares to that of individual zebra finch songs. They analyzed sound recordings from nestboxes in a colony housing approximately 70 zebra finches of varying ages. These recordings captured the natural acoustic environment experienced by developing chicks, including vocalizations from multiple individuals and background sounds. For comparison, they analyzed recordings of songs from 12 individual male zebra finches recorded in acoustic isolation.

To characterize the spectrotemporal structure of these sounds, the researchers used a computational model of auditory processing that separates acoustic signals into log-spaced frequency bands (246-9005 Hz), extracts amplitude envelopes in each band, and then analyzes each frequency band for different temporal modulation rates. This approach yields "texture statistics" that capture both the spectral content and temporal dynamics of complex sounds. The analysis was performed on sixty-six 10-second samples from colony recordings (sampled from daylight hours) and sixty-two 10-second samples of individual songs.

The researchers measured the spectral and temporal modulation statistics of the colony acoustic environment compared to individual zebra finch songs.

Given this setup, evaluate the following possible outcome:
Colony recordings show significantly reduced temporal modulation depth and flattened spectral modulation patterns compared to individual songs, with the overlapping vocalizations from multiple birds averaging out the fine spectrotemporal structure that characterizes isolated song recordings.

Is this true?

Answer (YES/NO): NO